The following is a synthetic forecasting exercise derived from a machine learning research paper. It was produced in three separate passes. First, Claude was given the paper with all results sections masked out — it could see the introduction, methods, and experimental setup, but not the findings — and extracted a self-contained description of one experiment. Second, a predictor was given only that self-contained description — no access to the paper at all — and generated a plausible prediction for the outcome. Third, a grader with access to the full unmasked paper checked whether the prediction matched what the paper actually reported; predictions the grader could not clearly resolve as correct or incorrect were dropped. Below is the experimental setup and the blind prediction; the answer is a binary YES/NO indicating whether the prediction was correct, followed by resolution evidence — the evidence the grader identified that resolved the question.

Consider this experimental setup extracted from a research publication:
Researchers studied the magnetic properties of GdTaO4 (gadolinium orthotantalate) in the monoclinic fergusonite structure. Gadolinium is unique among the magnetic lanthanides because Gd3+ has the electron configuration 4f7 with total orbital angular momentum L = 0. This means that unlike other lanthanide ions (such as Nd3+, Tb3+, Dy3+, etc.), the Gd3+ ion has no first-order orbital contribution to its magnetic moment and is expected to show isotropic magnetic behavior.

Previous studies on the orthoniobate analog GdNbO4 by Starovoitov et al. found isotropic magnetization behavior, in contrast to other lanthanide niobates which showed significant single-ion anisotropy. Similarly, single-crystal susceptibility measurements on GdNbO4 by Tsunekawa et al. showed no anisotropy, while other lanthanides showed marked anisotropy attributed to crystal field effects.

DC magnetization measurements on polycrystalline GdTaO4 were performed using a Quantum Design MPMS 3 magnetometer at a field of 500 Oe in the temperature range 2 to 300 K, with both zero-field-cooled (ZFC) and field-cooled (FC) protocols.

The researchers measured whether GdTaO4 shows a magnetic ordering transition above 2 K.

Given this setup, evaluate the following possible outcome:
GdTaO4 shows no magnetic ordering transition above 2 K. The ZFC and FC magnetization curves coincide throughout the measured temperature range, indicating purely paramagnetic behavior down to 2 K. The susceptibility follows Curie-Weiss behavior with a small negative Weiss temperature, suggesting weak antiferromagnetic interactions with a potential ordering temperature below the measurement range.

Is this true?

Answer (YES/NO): YES